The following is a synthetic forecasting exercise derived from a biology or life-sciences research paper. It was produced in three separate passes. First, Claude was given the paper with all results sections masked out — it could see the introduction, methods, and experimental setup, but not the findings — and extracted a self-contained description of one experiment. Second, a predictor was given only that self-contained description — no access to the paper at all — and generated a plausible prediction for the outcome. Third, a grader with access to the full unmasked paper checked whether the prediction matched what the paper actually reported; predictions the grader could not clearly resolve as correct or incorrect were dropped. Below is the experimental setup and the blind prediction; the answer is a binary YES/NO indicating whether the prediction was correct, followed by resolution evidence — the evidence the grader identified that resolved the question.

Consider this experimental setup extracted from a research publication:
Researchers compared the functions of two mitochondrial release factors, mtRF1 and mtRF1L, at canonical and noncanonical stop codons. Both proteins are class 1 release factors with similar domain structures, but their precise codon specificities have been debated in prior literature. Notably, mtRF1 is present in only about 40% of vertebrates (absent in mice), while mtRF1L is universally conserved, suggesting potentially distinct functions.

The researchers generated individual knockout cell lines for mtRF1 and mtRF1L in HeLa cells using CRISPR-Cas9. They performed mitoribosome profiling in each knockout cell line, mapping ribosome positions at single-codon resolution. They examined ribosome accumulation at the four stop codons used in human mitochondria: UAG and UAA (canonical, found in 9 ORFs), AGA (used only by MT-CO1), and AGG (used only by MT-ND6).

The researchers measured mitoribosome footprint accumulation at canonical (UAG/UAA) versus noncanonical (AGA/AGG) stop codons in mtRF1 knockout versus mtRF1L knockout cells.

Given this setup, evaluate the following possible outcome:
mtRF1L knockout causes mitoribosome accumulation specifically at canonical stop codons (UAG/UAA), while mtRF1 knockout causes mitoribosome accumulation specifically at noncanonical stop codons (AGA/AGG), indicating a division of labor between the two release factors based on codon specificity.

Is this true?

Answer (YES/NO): NO